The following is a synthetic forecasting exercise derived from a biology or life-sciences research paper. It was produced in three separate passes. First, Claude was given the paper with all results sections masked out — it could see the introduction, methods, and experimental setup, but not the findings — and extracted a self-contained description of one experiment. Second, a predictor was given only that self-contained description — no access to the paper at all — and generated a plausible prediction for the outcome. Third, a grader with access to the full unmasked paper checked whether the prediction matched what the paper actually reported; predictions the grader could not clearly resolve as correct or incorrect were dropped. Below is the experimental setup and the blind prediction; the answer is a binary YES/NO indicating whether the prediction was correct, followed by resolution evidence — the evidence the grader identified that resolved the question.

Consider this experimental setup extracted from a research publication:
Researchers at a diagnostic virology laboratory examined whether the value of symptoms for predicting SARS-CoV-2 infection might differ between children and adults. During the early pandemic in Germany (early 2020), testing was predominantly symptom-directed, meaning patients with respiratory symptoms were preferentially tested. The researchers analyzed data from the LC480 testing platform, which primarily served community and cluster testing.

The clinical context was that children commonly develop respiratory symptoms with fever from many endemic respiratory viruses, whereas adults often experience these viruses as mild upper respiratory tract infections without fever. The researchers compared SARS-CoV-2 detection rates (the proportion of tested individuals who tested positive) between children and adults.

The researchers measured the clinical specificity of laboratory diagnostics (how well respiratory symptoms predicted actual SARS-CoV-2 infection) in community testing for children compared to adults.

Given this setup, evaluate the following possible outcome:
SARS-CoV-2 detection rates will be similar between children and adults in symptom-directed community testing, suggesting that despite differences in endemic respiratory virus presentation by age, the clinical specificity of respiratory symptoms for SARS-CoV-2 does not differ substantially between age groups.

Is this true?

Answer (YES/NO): NO